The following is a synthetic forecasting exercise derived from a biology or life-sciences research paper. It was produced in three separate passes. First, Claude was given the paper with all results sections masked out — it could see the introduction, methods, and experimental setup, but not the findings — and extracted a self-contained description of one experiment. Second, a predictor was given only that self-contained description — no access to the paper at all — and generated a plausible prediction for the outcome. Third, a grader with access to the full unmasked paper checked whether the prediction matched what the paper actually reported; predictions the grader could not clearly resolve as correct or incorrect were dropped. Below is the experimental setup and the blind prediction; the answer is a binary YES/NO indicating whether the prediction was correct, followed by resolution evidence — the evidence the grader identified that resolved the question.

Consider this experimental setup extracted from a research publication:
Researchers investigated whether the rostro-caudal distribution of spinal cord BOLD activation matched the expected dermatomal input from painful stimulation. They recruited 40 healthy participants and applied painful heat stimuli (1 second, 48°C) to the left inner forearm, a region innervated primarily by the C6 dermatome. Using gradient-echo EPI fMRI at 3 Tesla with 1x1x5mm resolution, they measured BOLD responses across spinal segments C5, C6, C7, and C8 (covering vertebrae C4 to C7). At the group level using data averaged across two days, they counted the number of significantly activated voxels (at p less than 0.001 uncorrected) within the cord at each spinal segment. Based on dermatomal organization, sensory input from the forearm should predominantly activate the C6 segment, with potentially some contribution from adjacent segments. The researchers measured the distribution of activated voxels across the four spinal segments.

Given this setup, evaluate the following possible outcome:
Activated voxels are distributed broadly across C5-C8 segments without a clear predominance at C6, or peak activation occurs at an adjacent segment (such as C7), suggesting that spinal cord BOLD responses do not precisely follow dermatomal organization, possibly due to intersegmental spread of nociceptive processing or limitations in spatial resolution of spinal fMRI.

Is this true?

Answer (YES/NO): NO